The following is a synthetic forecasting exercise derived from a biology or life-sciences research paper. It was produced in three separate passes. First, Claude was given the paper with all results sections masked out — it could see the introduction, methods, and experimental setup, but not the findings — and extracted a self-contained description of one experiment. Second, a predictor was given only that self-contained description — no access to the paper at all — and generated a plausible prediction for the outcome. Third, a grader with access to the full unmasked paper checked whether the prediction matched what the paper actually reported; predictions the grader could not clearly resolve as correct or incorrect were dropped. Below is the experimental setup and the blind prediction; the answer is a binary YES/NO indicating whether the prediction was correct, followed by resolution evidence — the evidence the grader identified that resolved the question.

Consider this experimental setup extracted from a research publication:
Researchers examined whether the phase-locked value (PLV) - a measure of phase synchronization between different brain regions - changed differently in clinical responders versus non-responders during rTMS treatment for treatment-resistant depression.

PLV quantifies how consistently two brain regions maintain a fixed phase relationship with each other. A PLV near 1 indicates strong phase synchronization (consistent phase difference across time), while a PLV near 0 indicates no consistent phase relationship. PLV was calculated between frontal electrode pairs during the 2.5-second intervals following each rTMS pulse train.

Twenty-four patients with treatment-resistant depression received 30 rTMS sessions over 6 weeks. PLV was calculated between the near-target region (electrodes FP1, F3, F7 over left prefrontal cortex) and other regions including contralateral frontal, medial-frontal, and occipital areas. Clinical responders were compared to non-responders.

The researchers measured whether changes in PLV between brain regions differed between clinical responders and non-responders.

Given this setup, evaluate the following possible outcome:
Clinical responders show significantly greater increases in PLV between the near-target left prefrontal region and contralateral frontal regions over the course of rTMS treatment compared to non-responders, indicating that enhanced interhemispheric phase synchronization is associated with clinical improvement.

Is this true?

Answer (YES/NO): NO